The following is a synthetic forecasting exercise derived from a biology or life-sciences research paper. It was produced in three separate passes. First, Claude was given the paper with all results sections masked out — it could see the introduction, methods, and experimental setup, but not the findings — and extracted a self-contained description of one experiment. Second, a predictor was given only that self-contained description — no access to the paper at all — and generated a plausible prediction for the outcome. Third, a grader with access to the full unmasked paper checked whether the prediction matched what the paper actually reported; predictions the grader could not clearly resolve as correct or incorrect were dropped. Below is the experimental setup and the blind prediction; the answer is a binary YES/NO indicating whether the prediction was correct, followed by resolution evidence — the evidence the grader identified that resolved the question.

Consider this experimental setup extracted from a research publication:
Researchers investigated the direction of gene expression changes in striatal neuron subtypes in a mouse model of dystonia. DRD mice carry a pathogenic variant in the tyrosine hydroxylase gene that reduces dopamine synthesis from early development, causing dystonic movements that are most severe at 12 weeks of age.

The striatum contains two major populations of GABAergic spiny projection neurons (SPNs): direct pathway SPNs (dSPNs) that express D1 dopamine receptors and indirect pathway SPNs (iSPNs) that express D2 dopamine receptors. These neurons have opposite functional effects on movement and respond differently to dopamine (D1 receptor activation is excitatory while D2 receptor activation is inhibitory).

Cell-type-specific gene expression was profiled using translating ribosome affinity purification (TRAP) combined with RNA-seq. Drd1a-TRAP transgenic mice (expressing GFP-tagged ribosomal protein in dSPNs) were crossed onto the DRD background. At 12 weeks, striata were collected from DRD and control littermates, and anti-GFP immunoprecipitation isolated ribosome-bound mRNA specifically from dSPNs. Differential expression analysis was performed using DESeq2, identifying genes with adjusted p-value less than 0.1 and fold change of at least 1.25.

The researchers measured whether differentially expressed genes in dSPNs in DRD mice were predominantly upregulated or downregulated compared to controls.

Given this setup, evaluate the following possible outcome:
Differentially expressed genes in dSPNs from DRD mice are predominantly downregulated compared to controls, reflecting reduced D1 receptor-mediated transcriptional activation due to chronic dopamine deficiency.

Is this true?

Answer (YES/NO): NO